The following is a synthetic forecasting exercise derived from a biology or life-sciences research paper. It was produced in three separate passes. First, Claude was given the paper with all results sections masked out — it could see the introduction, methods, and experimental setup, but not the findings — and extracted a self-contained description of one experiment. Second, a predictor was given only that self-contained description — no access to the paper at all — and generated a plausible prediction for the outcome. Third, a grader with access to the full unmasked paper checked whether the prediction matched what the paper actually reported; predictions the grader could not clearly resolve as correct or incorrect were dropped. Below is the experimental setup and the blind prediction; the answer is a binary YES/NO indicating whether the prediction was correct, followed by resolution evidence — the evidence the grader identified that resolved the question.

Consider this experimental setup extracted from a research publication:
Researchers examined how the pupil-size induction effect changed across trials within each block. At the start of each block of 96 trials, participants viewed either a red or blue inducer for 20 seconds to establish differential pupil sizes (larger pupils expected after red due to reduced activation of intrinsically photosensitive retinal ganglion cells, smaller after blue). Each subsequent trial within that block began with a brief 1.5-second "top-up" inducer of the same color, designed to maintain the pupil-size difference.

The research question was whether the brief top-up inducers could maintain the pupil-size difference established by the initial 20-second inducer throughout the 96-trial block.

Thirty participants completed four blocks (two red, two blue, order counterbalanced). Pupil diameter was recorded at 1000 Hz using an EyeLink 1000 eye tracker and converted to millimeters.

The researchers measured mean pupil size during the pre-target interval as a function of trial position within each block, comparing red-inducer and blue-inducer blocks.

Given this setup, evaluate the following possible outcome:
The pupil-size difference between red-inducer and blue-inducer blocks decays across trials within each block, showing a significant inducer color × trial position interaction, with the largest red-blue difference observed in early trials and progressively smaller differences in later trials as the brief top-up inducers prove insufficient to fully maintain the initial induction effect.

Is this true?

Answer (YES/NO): NO